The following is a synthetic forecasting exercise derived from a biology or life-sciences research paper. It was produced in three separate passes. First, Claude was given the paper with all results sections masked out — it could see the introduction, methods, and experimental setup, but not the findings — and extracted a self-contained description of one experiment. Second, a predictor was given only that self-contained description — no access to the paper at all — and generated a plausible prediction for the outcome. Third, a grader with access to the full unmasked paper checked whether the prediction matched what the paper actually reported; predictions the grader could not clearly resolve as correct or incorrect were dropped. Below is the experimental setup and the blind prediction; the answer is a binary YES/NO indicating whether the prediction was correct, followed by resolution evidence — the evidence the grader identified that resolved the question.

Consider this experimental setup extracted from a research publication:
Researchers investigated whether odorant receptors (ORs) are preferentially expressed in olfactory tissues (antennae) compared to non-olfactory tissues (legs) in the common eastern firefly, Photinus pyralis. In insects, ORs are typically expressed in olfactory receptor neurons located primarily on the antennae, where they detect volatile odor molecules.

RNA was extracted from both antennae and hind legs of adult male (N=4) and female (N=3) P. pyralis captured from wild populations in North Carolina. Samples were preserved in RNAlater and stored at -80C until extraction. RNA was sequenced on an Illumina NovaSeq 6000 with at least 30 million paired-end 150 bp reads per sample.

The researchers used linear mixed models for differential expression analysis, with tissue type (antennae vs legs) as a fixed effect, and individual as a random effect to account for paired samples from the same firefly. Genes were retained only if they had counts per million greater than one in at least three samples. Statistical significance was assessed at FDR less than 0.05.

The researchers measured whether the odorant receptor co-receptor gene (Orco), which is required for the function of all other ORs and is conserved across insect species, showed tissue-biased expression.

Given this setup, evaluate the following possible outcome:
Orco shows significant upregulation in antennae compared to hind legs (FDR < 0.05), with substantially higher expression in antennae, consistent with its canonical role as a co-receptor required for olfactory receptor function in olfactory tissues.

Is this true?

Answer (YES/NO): YES